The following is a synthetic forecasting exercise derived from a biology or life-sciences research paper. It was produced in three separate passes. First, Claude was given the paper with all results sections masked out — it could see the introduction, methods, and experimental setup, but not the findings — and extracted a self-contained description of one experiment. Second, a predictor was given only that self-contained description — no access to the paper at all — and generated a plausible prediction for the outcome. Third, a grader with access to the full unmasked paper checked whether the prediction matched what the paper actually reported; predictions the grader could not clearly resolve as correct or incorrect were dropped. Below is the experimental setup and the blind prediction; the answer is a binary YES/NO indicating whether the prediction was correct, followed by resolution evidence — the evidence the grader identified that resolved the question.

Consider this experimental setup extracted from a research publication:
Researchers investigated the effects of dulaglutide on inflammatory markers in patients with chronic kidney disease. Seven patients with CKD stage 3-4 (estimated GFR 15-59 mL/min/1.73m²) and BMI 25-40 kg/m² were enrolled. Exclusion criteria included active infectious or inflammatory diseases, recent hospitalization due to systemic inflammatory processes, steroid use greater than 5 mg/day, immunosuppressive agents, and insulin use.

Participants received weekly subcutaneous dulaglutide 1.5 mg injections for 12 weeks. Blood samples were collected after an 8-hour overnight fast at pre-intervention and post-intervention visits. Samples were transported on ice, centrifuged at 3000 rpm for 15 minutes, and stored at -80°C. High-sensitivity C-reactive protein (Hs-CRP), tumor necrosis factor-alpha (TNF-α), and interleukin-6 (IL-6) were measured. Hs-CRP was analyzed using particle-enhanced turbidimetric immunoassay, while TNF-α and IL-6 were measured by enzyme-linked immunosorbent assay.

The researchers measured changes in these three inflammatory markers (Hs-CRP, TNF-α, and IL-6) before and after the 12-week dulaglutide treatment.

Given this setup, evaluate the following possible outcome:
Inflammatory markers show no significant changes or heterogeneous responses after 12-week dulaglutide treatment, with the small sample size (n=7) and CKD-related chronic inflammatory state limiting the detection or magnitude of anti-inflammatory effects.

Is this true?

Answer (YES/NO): YES